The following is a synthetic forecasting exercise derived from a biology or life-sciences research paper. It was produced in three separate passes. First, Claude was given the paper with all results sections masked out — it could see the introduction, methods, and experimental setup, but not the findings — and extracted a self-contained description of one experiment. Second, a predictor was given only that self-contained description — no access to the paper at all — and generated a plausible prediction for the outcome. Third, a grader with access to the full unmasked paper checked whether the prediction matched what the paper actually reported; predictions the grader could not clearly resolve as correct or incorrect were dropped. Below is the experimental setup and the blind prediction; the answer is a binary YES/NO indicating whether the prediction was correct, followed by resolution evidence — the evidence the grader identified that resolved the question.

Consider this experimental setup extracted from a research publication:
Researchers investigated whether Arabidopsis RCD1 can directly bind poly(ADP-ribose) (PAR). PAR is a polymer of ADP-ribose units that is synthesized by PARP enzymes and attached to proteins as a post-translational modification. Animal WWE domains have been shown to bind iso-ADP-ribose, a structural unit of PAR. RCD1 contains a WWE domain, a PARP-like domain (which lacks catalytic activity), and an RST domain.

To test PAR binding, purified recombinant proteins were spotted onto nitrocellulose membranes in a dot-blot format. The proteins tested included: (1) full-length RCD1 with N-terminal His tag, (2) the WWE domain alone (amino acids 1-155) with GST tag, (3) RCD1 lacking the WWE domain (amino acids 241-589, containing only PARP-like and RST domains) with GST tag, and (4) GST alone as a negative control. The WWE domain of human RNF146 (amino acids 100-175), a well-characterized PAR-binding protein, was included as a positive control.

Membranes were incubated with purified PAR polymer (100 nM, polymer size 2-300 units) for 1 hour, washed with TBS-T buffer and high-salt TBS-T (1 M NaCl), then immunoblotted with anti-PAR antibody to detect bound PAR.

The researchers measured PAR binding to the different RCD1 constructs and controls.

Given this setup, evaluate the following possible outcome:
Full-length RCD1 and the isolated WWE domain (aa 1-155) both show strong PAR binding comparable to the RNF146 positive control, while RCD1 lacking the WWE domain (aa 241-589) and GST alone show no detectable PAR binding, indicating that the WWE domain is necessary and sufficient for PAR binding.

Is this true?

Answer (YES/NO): NO